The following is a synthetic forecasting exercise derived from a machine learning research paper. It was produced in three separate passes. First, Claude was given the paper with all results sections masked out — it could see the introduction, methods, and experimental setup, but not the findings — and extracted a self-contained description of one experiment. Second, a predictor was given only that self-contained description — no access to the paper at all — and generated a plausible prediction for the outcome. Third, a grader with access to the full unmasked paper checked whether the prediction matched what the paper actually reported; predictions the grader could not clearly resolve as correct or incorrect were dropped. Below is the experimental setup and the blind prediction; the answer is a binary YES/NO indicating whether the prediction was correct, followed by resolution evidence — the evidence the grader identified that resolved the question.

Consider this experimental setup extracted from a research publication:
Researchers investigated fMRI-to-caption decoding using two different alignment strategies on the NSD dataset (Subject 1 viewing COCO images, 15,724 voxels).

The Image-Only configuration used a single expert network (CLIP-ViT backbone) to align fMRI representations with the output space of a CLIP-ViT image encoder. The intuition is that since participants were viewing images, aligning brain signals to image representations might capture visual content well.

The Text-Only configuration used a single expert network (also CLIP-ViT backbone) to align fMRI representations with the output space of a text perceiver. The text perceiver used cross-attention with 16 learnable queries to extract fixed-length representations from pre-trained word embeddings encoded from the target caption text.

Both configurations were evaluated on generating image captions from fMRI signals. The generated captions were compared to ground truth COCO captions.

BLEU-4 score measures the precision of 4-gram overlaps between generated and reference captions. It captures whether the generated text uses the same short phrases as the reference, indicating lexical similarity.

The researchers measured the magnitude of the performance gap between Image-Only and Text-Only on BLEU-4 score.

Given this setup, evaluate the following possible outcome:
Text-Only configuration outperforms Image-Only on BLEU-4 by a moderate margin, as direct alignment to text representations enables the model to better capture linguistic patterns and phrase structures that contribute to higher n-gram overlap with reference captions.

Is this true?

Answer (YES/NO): YES